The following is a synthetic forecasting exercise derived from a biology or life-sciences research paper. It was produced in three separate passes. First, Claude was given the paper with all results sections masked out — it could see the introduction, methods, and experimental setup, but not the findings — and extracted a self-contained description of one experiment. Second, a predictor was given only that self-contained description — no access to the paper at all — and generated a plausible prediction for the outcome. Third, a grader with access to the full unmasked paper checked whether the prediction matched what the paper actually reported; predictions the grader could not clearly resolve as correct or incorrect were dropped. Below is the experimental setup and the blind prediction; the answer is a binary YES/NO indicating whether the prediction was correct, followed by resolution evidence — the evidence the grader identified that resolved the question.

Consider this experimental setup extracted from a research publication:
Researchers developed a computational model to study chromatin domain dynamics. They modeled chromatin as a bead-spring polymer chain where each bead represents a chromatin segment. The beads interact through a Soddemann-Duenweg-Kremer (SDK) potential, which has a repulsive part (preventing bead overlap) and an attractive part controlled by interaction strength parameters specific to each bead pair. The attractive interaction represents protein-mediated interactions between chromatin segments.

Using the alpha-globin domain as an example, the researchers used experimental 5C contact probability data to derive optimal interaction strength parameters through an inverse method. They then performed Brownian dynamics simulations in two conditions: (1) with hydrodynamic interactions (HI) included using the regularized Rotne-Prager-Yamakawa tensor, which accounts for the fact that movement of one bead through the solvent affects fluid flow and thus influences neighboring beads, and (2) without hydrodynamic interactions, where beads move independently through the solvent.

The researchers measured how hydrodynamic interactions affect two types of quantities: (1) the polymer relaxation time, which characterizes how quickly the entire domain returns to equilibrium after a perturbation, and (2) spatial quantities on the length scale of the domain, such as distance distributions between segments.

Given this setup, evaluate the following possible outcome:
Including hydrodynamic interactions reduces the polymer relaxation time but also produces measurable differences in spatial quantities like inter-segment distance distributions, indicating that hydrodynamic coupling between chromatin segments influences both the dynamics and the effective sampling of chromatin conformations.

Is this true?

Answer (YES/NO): NO